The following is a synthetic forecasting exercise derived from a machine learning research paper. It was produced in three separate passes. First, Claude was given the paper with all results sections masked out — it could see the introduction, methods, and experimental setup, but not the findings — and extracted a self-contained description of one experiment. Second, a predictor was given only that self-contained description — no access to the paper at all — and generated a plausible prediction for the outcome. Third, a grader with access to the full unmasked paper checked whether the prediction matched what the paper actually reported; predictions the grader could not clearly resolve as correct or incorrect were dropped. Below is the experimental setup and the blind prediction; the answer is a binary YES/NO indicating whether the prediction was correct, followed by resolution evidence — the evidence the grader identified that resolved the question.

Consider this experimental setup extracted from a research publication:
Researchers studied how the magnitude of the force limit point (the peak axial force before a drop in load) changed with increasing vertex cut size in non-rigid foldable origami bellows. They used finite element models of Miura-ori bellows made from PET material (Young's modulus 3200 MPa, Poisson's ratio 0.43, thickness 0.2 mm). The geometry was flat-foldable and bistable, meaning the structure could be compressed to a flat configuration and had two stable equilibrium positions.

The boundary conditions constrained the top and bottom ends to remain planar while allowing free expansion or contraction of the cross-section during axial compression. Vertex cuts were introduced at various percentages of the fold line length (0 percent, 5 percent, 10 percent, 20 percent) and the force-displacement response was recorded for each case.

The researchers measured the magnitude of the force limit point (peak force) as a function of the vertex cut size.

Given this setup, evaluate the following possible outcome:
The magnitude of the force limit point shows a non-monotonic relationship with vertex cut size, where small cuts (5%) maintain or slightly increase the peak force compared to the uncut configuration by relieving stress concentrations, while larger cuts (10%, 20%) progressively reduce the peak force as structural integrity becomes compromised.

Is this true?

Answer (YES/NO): NO